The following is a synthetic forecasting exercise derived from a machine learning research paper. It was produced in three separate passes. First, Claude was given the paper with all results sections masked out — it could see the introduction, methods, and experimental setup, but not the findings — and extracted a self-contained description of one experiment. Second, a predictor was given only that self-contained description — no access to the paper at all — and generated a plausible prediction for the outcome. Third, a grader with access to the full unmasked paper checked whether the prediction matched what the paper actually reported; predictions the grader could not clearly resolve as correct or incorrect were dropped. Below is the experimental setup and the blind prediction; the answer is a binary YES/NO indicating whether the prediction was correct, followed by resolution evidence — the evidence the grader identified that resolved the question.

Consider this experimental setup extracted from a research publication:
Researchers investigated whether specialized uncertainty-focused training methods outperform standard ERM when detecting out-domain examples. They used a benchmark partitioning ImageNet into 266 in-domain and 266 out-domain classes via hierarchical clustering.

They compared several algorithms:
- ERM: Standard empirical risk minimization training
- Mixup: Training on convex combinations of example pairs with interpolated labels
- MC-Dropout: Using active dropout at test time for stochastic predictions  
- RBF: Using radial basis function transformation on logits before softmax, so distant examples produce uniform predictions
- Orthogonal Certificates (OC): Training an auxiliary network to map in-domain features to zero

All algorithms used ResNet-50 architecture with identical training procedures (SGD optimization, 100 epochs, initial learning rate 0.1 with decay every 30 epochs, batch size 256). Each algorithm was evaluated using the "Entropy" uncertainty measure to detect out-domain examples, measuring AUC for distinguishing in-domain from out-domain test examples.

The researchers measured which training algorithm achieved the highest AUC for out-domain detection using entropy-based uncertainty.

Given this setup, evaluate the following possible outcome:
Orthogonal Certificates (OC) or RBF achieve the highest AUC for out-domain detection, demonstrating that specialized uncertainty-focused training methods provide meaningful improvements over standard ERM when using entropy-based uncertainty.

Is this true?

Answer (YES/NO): NO